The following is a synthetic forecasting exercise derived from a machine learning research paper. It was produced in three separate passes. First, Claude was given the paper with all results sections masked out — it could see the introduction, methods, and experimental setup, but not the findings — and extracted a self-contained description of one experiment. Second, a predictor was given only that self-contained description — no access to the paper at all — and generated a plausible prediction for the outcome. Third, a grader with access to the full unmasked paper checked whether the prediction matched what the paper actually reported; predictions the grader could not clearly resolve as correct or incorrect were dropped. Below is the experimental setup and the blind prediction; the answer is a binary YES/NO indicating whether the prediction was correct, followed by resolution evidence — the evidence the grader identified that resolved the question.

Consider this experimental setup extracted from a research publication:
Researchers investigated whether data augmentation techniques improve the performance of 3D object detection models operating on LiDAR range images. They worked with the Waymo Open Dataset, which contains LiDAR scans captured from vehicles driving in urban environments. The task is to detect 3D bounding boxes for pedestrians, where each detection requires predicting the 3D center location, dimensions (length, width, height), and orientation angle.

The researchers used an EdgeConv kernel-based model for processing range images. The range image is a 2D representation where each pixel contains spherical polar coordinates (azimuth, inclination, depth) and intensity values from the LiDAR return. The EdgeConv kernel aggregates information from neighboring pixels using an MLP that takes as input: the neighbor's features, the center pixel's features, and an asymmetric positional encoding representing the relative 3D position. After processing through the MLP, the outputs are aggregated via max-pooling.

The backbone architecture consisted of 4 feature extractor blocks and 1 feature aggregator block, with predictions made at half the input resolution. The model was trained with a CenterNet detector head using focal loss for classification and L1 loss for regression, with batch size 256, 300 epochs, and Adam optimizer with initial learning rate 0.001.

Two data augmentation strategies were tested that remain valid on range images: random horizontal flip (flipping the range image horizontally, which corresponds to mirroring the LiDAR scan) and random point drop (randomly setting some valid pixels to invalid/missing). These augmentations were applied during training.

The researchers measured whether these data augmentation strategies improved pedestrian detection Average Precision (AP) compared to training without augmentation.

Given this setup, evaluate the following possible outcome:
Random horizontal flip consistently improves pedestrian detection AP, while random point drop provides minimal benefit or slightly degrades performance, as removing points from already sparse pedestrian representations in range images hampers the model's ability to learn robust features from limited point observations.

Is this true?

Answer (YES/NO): NO